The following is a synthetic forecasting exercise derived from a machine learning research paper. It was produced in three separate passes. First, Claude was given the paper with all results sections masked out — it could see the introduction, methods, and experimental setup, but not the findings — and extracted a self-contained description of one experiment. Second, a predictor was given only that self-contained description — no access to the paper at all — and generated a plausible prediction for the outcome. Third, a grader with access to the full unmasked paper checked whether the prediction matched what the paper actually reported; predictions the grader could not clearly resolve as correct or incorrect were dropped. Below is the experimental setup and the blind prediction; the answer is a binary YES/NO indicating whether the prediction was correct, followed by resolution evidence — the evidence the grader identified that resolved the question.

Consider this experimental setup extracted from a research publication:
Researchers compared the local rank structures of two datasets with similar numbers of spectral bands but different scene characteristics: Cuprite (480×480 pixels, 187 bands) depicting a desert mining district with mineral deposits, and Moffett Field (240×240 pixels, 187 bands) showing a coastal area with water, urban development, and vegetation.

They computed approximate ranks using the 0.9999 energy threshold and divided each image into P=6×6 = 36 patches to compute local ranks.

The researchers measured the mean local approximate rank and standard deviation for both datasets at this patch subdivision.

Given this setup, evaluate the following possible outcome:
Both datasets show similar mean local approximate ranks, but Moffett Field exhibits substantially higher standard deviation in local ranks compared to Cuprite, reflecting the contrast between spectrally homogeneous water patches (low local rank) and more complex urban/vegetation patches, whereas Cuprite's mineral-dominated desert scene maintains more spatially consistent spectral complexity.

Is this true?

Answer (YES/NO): NO